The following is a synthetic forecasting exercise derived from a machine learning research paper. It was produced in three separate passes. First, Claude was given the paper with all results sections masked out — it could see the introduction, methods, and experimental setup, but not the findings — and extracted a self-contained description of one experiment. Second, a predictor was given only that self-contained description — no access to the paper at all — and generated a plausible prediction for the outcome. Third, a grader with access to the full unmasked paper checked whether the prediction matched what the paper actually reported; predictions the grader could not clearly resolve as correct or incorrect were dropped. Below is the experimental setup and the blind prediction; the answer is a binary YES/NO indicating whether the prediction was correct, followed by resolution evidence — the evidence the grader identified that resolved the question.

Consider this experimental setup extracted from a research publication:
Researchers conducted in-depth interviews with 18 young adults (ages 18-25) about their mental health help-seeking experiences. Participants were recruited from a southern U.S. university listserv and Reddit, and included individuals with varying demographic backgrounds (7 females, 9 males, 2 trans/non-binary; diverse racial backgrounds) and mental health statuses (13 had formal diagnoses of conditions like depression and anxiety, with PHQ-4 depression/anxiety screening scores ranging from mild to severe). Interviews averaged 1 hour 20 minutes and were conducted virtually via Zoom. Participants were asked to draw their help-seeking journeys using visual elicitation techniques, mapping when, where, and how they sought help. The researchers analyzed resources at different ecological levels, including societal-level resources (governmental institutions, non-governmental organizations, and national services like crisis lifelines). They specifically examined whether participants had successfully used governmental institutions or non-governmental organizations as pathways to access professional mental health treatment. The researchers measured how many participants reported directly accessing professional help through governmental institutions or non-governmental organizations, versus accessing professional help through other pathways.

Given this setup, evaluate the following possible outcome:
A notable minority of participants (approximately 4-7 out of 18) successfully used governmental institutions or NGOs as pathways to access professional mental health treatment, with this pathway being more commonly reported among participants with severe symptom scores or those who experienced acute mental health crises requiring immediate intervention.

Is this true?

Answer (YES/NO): NO